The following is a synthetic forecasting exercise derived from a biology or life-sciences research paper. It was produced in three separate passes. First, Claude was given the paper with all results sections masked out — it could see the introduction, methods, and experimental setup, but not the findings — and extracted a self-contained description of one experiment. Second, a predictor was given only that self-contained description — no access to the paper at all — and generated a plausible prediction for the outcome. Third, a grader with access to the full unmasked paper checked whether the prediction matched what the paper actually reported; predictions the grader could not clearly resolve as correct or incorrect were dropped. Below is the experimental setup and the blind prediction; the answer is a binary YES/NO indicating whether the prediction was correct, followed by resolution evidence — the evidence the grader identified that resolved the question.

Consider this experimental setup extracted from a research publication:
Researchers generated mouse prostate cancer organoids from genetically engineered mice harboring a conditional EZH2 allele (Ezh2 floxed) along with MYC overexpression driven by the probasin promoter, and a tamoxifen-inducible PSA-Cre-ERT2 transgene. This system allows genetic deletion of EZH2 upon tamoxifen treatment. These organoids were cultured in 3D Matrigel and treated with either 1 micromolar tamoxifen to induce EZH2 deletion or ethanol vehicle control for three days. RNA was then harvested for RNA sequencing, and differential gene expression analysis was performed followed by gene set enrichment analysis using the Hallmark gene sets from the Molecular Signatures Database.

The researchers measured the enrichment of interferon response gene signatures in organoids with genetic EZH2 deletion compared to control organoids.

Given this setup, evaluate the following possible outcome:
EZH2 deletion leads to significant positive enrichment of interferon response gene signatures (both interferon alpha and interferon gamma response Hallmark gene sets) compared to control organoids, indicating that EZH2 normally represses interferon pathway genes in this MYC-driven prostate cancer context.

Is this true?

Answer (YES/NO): YES